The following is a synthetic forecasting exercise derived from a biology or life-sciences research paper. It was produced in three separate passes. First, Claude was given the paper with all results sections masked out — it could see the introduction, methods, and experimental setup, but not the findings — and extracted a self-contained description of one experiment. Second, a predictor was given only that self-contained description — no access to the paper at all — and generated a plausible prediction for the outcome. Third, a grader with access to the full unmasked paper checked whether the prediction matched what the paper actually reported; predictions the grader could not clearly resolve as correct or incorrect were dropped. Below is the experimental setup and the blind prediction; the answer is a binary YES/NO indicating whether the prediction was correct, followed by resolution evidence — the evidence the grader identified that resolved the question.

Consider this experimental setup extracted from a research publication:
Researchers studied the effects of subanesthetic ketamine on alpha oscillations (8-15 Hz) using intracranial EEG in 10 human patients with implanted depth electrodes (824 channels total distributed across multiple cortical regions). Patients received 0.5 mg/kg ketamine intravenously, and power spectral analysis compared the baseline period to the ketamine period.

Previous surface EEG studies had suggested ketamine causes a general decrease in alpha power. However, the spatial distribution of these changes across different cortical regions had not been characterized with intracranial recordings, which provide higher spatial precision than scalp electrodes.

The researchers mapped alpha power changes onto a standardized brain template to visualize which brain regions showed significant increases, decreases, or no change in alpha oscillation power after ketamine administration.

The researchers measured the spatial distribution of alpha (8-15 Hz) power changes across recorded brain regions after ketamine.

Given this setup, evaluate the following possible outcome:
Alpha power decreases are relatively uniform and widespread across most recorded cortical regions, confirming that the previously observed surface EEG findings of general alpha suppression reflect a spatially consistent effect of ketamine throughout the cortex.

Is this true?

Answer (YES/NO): YES